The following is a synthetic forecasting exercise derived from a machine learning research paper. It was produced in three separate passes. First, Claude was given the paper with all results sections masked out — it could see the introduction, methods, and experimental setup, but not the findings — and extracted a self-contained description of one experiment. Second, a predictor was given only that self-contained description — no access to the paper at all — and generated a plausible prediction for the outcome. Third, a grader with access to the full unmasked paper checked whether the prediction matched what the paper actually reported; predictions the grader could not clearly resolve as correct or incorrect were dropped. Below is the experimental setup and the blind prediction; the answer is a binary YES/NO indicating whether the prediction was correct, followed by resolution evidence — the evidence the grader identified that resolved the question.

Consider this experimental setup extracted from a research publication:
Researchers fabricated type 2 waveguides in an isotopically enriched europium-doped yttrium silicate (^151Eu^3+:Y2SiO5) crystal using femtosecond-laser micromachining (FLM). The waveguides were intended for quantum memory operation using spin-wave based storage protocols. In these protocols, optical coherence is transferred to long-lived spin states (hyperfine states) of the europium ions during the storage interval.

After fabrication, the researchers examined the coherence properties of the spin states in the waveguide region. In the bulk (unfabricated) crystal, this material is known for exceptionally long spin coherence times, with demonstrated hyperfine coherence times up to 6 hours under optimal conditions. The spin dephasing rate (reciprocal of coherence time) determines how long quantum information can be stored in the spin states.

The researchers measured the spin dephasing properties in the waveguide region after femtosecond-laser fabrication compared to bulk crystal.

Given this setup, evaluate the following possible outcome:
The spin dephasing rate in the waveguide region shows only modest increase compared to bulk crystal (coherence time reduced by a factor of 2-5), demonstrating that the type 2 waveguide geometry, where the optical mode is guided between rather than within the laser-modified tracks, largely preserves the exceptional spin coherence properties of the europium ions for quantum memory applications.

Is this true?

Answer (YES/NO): NO